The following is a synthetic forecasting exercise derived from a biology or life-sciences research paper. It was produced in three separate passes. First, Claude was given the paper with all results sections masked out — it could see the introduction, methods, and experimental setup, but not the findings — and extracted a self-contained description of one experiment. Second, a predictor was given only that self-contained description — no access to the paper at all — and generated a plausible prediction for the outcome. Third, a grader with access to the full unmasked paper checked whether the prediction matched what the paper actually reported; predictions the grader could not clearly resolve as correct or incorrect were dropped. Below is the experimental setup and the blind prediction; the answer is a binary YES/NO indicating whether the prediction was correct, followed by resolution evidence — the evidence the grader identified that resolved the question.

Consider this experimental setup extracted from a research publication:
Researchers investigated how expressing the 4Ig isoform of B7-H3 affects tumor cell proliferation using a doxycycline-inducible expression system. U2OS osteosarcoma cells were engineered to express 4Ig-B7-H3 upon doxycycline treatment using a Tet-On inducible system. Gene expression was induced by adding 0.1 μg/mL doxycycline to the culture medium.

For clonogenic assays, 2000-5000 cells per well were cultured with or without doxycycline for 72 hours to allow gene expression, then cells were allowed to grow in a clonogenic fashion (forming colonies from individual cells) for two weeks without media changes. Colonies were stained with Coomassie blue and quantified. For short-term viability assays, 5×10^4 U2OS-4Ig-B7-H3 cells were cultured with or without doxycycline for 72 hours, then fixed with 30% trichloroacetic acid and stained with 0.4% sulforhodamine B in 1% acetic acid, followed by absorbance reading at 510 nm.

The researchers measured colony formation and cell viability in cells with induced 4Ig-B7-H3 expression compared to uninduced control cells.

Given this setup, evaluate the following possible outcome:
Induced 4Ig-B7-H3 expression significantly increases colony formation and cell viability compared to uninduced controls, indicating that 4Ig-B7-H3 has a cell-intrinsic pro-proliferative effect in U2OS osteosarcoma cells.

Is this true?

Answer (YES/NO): YES